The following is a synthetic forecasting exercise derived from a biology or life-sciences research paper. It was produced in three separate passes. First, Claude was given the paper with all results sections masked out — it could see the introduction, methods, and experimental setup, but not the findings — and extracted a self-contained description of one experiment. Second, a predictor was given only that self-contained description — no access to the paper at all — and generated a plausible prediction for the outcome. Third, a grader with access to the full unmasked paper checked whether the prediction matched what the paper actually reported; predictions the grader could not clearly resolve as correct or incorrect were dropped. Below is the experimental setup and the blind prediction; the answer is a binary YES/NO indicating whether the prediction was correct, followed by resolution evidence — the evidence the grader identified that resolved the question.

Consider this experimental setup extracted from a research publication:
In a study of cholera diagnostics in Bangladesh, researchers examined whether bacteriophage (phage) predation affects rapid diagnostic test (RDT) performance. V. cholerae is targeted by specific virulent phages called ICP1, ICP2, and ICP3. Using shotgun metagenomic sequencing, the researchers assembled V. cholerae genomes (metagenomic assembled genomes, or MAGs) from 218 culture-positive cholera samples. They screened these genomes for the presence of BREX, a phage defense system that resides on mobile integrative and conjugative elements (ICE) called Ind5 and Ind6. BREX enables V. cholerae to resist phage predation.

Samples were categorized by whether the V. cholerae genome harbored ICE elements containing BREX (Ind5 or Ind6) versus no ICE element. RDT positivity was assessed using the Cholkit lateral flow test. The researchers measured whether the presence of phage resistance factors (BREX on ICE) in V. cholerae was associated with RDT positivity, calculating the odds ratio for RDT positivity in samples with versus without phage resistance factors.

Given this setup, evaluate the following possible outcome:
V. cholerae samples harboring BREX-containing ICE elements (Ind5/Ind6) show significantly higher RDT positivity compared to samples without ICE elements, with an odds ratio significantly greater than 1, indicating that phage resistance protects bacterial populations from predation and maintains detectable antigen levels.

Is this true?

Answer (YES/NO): YES